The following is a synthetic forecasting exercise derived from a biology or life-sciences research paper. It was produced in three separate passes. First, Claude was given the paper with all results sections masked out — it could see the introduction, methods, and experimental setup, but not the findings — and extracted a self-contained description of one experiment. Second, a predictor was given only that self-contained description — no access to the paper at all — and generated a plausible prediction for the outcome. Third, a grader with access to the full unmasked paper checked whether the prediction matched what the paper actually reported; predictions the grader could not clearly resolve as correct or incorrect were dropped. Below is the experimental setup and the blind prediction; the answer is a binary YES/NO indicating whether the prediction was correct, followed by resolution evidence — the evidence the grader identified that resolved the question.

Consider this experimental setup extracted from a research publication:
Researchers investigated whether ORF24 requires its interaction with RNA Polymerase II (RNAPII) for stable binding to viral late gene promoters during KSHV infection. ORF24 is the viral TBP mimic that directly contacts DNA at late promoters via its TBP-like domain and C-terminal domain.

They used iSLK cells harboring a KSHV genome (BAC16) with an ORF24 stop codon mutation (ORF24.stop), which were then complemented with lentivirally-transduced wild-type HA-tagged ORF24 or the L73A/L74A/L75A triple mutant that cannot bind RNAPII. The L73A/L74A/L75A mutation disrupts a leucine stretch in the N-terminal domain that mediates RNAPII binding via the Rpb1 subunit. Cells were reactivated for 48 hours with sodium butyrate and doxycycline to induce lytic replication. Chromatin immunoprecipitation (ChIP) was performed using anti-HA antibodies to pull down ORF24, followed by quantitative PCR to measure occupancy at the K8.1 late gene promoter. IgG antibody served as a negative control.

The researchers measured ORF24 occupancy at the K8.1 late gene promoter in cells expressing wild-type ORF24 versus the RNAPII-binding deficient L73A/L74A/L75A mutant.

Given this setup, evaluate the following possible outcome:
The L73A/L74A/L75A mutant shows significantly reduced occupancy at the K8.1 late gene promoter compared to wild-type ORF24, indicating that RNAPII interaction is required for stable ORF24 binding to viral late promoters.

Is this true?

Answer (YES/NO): YES